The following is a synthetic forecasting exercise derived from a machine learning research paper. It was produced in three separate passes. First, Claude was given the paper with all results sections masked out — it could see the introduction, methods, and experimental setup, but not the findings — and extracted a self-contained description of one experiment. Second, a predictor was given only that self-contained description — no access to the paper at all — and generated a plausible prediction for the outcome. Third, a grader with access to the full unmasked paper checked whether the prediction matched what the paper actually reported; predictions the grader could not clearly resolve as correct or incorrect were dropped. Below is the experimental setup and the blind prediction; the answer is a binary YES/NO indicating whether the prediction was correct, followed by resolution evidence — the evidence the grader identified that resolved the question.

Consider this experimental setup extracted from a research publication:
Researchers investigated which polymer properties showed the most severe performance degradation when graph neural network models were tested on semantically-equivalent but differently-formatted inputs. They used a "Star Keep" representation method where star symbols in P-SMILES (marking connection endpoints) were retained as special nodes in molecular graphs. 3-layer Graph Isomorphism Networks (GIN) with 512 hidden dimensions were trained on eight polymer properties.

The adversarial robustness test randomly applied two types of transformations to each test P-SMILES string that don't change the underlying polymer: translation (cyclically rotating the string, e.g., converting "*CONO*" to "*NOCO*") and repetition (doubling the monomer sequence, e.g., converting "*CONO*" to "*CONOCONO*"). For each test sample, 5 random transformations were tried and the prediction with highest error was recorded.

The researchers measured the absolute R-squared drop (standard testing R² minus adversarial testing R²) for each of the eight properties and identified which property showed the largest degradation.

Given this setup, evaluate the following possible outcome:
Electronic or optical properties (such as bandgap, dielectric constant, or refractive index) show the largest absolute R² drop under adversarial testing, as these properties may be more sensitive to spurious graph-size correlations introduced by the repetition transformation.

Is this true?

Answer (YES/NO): NO